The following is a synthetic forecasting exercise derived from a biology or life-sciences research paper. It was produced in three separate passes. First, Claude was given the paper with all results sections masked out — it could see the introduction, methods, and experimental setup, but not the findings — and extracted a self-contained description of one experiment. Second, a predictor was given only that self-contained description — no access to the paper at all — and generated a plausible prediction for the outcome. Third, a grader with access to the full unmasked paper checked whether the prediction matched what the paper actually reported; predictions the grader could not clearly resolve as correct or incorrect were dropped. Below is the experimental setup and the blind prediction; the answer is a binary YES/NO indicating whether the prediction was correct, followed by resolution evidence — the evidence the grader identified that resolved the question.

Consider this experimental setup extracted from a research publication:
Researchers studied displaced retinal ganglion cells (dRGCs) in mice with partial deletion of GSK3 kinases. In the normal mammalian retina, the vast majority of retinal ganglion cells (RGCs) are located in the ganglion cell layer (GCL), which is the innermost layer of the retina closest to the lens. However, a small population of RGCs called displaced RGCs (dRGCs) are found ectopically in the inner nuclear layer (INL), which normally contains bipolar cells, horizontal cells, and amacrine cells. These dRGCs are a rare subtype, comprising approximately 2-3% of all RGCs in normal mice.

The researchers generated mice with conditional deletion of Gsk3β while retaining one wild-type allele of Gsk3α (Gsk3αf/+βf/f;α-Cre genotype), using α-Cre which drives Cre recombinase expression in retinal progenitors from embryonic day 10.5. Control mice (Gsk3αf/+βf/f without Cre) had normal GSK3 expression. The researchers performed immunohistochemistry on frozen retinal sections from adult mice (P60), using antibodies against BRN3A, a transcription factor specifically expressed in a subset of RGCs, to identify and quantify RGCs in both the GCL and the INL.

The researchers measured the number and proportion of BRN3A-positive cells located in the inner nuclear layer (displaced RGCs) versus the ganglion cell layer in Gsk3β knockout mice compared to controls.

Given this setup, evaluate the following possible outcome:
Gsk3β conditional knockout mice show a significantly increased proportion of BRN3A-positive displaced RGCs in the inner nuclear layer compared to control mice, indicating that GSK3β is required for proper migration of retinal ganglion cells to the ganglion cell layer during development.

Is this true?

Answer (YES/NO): NO